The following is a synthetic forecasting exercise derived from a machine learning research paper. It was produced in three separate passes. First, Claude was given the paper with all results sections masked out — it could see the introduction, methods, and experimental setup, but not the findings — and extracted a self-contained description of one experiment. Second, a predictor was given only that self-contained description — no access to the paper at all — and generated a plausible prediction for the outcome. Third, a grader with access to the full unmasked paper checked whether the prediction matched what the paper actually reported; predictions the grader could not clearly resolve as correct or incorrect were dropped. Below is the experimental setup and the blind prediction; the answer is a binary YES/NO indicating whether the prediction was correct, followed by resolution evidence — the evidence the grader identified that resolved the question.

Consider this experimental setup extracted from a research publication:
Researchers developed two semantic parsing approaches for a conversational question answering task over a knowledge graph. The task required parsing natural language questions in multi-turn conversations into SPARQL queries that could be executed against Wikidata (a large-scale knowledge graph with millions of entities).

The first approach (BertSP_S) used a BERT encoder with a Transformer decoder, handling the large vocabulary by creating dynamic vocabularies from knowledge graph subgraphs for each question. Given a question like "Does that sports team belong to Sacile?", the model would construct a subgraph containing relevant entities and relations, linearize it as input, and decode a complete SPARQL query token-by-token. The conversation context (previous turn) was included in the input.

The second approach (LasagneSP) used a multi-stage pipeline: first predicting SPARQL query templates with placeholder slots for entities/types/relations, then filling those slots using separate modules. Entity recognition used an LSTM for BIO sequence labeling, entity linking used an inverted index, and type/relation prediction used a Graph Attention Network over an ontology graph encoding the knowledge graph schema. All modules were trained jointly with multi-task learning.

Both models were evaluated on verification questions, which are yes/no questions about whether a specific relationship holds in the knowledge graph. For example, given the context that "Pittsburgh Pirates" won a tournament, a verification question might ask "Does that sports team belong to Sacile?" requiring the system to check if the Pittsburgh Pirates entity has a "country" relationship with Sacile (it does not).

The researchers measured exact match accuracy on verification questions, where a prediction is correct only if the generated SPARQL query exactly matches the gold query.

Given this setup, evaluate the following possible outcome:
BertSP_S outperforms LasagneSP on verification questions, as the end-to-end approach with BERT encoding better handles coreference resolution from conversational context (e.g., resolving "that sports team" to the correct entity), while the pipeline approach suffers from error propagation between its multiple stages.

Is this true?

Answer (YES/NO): YES